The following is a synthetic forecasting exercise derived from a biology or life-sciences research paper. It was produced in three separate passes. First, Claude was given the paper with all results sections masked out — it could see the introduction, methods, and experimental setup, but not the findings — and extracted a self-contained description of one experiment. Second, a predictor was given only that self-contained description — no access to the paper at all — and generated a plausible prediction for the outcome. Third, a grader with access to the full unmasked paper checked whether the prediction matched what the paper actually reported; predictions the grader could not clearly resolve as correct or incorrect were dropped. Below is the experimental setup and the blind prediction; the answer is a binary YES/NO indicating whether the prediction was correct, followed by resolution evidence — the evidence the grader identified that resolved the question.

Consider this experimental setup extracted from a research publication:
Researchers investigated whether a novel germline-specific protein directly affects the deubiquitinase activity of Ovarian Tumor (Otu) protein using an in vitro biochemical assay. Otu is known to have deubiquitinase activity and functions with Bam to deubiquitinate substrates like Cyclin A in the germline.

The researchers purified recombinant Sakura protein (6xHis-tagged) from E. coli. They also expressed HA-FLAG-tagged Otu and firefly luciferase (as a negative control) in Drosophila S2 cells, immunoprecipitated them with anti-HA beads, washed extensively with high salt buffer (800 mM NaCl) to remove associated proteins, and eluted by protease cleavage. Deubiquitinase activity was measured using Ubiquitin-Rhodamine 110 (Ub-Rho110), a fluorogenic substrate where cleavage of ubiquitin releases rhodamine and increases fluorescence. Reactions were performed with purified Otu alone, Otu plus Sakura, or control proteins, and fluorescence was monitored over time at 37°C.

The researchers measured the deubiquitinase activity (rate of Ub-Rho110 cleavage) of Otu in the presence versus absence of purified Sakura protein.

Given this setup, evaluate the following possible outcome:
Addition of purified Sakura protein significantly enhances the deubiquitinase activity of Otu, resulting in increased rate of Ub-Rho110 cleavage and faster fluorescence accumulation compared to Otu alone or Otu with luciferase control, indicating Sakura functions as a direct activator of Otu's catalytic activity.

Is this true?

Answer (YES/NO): NO